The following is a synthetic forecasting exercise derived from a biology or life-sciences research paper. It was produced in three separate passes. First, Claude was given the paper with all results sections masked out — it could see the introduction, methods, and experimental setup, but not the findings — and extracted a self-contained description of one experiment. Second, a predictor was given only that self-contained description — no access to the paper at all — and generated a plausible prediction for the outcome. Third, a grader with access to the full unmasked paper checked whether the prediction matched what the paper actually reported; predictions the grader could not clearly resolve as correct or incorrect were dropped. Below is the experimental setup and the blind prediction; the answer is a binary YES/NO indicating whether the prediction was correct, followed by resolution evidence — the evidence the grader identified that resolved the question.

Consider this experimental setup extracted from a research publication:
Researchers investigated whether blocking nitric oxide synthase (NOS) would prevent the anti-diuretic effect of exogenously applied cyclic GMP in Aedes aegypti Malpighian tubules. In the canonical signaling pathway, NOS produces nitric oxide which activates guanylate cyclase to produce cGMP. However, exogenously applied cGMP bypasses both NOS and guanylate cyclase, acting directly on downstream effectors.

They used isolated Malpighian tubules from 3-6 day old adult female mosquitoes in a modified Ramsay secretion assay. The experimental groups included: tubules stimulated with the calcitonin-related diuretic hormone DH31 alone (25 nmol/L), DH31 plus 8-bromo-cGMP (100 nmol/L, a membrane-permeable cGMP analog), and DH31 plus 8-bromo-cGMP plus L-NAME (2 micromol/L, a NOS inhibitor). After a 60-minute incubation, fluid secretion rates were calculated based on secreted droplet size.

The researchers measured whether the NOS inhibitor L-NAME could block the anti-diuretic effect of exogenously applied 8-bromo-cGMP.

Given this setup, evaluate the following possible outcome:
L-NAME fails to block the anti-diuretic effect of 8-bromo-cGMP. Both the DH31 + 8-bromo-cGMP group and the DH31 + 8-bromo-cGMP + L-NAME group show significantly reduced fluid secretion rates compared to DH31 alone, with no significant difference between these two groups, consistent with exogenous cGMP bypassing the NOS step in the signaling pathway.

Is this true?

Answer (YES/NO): YES